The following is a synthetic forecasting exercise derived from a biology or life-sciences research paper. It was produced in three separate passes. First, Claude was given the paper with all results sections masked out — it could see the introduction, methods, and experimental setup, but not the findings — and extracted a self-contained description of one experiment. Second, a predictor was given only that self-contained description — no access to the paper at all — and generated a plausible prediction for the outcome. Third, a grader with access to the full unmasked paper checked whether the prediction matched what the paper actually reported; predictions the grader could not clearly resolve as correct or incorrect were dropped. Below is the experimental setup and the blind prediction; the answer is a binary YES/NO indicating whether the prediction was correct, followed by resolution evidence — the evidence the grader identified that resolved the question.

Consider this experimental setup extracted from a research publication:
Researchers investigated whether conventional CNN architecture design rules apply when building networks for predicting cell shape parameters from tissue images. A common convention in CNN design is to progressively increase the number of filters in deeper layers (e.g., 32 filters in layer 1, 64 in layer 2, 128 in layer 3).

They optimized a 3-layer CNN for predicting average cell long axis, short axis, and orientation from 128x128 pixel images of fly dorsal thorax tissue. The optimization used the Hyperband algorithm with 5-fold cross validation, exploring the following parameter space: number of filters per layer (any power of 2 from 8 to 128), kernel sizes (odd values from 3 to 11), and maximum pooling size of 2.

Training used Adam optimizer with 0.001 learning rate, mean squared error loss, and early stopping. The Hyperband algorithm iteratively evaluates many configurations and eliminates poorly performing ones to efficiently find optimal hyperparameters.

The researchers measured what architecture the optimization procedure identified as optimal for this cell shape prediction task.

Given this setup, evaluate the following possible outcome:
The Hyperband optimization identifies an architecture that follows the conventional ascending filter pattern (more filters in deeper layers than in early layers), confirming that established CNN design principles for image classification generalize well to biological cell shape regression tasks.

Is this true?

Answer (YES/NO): NO